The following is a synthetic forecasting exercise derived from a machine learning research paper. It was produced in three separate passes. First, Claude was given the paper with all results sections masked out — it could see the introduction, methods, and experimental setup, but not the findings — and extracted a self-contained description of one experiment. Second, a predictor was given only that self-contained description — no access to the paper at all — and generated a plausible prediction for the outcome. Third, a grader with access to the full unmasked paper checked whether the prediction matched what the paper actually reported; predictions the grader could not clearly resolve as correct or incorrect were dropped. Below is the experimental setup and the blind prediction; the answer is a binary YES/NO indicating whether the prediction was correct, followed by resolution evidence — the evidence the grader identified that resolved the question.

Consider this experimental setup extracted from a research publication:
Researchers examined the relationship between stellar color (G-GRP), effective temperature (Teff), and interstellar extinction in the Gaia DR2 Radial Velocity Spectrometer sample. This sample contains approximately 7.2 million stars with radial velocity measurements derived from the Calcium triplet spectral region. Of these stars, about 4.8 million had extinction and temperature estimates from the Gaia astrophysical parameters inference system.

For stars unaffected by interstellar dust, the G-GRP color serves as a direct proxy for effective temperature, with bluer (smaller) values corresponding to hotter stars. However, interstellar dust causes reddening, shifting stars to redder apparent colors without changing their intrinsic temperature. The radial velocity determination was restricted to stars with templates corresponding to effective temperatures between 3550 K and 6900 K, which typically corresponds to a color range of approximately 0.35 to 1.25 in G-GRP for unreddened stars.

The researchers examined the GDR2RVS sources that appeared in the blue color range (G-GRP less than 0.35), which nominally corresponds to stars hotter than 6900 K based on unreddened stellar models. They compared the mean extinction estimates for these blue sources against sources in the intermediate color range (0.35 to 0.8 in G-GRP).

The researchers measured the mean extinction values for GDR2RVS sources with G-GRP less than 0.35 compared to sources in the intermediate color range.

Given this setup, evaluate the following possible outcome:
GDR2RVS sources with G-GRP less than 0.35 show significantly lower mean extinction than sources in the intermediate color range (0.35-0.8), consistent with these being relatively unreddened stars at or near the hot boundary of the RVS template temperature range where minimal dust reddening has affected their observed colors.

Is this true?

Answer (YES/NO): NO